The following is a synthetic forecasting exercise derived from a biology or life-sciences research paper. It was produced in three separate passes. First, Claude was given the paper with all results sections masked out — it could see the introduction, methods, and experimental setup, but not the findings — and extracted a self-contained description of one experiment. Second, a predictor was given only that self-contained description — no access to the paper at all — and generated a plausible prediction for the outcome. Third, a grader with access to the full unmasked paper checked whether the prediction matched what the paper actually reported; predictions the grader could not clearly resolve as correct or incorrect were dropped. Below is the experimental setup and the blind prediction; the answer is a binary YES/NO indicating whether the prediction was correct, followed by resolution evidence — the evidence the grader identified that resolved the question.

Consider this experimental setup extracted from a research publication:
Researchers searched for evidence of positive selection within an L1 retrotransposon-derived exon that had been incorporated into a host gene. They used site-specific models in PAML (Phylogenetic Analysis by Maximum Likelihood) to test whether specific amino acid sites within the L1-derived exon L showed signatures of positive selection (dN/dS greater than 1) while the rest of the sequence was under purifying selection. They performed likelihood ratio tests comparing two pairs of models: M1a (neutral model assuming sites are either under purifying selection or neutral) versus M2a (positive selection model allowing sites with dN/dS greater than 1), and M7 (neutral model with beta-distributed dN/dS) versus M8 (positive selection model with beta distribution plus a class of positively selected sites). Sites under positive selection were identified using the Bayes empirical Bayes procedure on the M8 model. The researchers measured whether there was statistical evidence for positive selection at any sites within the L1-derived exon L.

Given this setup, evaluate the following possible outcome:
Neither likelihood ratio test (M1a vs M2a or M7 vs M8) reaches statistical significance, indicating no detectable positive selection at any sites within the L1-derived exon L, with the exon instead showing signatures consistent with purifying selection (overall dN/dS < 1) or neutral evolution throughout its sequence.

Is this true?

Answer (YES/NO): YES